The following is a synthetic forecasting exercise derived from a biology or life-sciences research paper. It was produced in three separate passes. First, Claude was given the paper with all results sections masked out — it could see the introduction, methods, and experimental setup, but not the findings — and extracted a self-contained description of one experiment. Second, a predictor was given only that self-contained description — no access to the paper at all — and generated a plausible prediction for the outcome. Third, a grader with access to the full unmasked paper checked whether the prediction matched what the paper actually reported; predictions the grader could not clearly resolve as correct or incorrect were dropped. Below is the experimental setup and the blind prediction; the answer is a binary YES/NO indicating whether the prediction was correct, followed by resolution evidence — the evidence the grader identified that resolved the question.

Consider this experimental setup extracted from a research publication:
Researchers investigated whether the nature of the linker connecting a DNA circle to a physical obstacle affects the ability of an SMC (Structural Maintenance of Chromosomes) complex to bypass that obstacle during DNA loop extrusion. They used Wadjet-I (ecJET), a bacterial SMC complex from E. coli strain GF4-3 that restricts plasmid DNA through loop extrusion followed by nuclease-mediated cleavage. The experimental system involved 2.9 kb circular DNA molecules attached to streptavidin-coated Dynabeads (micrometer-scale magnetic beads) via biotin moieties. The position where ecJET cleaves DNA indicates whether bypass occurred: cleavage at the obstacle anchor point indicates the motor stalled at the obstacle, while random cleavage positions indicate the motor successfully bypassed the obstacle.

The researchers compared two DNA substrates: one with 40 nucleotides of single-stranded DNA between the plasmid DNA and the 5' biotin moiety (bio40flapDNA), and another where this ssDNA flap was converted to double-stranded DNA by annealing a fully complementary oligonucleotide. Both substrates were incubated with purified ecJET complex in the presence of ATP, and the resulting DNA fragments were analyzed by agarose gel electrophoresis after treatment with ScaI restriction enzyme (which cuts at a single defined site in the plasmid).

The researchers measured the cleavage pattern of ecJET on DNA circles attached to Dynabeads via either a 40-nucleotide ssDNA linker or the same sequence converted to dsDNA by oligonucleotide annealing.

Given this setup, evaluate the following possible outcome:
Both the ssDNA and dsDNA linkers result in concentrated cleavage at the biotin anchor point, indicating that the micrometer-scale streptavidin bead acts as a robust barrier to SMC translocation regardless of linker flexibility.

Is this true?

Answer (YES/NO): NO